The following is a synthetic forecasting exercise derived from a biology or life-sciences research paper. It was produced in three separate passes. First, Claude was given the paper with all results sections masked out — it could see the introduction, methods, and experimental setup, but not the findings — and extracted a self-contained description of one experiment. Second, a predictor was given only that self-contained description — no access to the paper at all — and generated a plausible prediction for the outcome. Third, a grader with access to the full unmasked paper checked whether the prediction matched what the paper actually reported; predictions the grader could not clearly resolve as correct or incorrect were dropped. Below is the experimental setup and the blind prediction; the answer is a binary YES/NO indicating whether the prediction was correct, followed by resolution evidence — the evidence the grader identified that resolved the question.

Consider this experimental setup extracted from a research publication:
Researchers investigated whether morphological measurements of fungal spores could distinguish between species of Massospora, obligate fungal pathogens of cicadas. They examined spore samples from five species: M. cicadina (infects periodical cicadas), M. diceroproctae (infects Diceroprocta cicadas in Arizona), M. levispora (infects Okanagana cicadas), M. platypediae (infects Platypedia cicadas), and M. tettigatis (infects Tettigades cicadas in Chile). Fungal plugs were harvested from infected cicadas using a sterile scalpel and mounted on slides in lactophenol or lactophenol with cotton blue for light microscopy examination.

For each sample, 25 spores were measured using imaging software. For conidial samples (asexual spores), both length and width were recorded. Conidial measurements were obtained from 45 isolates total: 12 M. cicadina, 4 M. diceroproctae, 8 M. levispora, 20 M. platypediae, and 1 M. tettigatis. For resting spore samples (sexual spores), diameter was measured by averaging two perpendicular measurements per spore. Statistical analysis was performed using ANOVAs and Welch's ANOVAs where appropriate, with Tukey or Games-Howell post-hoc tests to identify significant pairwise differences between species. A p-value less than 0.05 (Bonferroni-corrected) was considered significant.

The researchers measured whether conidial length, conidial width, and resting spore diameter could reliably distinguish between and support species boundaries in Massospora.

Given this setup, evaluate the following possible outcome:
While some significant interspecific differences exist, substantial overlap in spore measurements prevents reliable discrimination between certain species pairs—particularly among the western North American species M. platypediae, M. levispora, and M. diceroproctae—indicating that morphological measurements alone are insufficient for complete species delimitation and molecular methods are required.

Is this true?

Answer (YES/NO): NO